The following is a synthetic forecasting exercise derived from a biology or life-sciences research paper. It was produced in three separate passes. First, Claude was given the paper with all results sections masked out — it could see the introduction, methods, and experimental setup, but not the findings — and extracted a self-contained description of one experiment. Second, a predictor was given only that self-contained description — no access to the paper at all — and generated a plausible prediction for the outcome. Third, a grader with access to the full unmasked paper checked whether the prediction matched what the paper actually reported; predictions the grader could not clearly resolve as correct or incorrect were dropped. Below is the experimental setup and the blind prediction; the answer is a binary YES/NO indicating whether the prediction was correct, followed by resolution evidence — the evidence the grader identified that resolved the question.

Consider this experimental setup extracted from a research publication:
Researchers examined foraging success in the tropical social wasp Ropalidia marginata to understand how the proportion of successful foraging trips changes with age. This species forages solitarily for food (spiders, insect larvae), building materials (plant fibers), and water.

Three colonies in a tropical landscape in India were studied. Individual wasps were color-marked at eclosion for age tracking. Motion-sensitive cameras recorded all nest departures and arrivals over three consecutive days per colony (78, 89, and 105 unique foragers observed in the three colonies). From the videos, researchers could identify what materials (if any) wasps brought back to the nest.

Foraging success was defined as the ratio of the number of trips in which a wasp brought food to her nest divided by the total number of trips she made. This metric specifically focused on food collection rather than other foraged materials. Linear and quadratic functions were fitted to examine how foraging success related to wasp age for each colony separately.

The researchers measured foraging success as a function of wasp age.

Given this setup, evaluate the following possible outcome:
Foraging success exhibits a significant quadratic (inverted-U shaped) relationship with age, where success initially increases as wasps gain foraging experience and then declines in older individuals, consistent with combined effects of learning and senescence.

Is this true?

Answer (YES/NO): NO